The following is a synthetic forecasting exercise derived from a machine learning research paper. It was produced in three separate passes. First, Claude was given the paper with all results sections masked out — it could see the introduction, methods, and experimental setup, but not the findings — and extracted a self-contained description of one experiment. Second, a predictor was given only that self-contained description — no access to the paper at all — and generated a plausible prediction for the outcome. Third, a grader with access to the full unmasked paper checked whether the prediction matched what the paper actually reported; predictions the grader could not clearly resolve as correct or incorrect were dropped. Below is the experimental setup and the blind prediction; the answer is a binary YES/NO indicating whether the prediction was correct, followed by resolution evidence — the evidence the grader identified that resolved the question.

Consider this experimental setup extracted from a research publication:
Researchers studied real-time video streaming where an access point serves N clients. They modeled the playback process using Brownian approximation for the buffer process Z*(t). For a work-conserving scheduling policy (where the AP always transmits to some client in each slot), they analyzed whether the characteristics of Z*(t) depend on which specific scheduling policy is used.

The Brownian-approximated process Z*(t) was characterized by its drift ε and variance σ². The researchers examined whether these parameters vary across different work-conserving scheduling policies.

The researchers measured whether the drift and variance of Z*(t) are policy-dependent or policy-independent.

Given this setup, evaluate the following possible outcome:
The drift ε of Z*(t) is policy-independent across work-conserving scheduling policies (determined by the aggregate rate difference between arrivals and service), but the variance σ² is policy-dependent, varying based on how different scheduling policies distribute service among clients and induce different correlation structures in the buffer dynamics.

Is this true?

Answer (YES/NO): NO